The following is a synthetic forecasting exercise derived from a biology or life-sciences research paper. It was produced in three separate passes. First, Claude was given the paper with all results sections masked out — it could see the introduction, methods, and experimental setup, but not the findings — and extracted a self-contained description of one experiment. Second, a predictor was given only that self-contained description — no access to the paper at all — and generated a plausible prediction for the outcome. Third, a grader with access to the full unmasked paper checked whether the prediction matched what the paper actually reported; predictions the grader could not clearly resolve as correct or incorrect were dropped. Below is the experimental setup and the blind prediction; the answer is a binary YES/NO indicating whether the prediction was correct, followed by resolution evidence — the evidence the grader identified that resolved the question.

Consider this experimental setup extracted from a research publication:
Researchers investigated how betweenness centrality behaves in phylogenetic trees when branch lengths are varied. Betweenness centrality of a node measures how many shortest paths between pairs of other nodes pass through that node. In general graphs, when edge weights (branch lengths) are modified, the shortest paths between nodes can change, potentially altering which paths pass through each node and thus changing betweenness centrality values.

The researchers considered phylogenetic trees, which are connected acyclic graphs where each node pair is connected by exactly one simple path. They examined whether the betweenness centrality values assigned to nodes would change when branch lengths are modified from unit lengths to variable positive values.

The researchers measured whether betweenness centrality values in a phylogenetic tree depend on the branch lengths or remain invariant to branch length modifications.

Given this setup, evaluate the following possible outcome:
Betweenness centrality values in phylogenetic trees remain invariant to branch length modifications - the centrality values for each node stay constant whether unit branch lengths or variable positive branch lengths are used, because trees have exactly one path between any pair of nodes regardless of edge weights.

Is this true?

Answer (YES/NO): YES